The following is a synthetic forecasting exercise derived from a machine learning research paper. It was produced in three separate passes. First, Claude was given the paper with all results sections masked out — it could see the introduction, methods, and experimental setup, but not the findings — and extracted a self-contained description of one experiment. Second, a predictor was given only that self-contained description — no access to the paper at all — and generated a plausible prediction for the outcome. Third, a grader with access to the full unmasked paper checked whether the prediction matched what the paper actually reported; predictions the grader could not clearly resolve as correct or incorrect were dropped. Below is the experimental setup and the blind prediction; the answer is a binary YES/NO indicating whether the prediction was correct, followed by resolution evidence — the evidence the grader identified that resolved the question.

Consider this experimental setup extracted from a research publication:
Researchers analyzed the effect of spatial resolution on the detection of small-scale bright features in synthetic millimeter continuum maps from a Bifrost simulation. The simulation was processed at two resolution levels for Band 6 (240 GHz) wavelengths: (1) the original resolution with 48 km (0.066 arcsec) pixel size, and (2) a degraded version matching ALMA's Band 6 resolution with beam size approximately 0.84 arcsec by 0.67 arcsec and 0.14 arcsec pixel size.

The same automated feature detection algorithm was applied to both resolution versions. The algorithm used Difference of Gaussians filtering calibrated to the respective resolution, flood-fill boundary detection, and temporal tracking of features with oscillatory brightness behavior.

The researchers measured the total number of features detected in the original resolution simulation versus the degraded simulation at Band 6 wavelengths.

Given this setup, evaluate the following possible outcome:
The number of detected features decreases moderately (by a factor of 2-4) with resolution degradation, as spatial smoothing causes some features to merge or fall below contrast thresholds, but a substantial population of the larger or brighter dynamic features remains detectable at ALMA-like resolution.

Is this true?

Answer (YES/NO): NO